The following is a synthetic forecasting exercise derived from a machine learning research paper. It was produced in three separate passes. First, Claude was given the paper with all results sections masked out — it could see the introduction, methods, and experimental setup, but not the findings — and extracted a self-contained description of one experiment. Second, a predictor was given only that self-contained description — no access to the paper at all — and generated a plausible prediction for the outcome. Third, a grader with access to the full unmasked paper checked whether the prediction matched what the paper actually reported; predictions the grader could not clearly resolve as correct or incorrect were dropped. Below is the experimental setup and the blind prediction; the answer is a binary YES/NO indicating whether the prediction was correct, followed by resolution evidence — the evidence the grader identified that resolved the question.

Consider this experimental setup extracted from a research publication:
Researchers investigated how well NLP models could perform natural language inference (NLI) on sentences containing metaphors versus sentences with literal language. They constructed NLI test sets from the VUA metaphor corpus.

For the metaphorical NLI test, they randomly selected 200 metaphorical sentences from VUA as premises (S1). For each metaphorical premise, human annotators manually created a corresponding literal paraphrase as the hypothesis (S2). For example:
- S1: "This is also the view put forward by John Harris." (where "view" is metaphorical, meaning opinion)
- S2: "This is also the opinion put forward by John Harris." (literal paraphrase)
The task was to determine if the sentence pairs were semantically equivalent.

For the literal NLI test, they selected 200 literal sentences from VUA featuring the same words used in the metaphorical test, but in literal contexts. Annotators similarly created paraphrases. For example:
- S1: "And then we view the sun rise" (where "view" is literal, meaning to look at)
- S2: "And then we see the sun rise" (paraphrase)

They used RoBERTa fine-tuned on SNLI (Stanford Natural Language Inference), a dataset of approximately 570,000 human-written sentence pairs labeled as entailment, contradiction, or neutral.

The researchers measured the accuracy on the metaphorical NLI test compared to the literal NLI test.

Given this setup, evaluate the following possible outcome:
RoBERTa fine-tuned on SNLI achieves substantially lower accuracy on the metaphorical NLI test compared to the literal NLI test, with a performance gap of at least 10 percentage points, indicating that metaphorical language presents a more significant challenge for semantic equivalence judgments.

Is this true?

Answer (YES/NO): NO